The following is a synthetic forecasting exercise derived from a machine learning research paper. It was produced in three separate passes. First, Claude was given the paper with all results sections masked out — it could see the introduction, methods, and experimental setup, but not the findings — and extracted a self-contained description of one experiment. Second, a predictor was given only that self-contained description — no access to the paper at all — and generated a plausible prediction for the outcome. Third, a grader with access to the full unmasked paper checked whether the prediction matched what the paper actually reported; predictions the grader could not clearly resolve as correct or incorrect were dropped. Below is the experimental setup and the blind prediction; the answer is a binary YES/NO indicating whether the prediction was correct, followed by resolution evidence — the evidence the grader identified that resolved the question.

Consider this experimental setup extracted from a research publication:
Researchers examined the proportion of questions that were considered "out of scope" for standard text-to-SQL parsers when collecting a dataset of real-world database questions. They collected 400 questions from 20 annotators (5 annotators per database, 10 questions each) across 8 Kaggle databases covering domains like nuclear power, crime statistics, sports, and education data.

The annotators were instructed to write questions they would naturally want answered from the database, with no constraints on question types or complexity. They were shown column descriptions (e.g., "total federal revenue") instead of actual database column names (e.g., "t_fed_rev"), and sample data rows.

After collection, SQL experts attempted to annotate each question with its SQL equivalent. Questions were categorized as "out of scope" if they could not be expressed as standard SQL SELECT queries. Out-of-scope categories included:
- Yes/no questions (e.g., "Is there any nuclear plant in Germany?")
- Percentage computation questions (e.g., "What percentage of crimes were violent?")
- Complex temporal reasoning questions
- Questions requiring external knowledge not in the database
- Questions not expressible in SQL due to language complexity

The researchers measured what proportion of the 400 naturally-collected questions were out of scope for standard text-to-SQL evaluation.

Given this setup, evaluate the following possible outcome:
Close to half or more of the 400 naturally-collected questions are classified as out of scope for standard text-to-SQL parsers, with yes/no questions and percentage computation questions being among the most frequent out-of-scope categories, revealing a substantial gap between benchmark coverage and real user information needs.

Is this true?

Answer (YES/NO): NO